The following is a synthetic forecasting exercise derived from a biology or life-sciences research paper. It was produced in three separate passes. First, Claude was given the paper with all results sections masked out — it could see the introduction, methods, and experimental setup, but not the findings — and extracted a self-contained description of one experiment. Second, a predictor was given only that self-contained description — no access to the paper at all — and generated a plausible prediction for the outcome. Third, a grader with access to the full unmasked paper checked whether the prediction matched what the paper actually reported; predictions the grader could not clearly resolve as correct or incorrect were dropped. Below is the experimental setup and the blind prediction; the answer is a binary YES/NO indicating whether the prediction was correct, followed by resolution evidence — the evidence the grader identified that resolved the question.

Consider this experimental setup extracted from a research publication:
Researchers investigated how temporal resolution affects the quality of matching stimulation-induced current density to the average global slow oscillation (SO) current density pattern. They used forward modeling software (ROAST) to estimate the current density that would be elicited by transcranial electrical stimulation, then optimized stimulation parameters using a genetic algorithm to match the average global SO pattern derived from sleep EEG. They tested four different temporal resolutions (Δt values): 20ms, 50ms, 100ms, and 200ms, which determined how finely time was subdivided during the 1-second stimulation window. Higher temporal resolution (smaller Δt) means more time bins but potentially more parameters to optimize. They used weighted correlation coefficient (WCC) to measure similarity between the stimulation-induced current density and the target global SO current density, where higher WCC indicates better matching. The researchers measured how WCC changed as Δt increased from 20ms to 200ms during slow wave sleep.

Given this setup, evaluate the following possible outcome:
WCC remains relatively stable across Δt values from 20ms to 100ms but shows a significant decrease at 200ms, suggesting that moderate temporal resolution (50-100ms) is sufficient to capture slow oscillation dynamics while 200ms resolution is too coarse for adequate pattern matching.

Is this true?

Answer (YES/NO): NO